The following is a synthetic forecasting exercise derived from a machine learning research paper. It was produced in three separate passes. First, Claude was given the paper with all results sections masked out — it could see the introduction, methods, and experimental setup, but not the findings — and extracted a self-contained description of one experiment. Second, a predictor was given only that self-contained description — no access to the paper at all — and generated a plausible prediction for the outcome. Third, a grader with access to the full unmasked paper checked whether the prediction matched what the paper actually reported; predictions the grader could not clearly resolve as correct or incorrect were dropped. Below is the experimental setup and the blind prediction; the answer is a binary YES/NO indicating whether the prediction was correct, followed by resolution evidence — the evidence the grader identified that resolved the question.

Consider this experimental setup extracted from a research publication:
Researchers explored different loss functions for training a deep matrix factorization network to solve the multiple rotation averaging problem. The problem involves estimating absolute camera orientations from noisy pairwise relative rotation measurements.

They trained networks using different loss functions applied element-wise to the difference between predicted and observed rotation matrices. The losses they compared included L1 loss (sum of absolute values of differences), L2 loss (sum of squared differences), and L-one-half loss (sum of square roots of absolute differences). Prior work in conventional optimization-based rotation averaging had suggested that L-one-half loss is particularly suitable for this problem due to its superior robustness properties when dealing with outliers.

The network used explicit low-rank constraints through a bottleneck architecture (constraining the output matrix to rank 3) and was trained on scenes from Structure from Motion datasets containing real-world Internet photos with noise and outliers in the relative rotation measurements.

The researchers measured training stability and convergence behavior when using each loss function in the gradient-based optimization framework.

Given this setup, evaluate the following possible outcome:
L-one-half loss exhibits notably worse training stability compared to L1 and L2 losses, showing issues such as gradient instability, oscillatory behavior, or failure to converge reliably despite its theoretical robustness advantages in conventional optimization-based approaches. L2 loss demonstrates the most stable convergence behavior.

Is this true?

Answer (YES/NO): NO